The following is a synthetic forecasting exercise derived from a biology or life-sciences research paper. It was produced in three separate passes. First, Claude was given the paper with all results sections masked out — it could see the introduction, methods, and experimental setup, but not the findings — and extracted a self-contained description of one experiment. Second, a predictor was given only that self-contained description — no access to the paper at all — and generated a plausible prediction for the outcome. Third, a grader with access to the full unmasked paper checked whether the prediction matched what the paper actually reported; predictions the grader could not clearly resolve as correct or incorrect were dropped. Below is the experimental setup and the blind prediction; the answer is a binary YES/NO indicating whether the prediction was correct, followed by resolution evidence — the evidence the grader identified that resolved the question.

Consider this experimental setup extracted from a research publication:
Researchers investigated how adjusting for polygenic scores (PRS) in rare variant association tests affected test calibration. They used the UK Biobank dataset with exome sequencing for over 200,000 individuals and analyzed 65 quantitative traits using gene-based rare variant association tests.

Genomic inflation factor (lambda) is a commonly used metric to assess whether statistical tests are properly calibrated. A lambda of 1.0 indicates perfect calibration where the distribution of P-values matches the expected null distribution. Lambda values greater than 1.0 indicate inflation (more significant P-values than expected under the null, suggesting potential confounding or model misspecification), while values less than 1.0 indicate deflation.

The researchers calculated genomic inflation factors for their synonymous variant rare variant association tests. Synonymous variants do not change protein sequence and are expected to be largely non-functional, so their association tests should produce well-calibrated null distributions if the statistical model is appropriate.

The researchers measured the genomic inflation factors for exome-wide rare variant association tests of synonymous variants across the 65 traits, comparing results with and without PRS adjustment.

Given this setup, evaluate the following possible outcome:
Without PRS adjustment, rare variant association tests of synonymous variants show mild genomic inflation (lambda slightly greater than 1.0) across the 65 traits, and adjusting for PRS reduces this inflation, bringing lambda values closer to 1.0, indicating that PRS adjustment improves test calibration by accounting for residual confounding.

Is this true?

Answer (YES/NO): NO